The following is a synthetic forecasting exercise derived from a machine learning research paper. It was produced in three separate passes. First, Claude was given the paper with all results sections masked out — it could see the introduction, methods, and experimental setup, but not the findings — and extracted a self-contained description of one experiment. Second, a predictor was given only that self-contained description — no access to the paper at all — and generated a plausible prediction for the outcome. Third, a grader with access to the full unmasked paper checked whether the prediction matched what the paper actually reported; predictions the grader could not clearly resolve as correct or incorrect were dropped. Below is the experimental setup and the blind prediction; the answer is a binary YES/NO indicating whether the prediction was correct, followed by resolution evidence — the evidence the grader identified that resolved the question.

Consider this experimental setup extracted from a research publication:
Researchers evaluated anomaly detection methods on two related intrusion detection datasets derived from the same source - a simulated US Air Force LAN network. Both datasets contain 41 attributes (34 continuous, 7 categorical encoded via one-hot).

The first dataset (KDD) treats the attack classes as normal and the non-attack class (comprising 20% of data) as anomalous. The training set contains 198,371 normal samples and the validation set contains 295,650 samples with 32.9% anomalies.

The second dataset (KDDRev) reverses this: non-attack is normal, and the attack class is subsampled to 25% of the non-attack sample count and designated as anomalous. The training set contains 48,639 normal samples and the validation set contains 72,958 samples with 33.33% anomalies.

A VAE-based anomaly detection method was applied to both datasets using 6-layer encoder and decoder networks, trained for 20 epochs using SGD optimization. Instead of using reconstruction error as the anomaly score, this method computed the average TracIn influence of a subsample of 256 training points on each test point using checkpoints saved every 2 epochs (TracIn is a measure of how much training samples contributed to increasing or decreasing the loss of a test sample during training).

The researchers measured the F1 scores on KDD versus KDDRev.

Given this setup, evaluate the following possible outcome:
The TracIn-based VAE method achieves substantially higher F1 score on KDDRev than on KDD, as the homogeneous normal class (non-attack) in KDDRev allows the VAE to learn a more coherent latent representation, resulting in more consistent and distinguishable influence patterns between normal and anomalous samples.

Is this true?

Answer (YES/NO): YES